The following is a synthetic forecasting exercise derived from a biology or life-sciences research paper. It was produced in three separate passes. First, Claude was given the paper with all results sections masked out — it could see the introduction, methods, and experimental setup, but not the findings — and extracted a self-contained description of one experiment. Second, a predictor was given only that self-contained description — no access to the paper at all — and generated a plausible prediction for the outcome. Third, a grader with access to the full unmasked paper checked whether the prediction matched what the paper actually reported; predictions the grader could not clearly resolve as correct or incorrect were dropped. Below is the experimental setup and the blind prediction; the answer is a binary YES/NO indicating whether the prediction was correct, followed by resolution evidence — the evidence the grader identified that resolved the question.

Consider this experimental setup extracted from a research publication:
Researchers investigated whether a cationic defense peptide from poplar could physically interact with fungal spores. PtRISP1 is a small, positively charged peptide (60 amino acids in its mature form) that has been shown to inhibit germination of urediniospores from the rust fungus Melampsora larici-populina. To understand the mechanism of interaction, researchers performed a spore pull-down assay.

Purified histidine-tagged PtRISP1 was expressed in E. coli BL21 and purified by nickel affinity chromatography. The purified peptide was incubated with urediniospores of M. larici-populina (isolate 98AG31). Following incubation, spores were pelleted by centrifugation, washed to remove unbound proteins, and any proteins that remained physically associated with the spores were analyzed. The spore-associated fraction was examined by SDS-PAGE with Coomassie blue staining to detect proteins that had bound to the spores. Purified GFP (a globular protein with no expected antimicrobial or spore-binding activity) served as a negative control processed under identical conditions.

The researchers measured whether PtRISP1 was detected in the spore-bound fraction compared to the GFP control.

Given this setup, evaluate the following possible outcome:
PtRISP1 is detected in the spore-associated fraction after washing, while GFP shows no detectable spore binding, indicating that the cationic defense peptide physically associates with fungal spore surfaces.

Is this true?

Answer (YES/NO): YES